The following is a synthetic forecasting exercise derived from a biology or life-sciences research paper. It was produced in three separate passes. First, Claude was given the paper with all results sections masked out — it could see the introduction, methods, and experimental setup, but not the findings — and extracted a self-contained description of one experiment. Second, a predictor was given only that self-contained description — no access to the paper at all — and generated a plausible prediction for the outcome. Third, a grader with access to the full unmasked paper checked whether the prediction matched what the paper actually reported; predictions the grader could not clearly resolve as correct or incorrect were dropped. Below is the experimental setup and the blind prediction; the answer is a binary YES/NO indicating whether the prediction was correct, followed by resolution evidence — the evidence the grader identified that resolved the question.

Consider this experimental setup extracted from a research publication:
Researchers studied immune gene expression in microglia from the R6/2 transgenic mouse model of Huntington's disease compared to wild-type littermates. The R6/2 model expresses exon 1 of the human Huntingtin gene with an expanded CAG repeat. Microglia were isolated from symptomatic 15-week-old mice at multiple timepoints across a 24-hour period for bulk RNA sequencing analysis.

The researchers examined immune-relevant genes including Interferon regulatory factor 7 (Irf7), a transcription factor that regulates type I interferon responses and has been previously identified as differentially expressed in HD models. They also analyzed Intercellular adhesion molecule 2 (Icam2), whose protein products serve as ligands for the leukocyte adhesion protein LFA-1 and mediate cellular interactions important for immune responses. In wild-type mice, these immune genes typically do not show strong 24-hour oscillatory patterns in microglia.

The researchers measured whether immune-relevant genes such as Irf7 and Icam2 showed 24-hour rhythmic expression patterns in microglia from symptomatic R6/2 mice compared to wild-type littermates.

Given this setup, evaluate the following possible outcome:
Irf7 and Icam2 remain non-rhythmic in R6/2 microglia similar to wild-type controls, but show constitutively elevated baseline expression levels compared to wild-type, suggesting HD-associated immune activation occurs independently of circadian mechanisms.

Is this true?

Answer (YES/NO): NO